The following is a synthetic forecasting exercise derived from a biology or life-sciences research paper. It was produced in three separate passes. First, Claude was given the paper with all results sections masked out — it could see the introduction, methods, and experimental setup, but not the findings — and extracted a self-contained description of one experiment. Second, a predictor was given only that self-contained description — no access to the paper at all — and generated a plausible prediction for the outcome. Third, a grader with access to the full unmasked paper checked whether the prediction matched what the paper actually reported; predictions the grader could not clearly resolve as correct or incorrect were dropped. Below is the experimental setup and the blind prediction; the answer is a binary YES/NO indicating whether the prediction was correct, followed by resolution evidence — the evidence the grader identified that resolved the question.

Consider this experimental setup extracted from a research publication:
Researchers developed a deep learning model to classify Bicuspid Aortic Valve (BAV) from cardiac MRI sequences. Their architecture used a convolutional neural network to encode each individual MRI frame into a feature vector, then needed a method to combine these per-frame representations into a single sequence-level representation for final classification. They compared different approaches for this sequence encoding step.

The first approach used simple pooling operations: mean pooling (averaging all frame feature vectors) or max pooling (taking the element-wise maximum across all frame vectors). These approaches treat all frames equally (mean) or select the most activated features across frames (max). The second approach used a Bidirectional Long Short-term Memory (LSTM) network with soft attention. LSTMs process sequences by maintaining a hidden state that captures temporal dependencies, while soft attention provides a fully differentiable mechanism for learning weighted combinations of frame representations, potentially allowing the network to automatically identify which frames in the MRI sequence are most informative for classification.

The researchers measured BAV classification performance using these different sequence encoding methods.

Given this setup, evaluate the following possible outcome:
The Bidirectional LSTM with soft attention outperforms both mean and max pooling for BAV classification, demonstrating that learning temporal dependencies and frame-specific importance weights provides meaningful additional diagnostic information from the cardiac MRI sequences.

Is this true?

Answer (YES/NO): YES